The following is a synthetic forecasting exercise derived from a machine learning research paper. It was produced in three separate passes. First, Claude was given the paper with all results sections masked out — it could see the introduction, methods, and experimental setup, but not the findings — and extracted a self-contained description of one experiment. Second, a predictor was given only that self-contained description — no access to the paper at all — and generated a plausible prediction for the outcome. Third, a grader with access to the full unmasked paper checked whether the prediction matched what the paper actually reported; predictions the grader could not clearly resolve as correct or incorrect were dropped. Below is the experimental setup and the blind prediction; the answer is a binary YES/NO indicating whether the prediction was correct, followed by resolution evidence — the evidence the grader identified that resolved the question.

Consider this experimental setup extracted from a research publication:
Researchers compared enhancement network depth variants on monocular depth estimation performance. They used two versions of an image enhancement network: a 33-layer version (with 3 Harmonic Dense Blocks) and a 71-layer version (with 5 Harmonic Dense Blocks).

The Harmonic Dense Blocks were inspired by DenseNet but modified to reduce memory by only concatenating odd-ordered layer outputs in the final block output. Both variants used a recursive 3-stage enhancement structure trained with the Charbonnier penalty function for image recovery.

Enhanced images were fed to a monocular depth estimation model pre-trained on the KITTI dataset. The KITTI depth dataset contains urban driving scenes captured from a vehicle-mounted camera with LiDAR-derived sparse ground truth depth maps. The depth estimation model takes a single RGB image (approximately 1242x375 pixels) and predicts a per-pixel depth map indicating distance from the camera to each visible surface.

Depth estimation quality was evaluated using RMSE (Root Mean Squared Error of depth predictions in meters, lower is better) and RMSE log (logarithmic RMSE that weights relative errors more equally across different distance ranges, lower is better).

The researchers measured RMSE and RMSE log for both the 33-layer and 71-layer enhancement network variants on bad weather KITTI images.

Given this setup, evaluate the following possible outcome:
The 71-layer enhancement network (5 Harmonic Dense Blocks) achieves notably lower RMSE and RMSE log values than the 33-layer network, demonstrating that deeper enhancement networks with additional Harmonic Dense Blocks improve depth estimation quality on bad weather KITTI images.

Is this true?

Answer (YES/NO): NO